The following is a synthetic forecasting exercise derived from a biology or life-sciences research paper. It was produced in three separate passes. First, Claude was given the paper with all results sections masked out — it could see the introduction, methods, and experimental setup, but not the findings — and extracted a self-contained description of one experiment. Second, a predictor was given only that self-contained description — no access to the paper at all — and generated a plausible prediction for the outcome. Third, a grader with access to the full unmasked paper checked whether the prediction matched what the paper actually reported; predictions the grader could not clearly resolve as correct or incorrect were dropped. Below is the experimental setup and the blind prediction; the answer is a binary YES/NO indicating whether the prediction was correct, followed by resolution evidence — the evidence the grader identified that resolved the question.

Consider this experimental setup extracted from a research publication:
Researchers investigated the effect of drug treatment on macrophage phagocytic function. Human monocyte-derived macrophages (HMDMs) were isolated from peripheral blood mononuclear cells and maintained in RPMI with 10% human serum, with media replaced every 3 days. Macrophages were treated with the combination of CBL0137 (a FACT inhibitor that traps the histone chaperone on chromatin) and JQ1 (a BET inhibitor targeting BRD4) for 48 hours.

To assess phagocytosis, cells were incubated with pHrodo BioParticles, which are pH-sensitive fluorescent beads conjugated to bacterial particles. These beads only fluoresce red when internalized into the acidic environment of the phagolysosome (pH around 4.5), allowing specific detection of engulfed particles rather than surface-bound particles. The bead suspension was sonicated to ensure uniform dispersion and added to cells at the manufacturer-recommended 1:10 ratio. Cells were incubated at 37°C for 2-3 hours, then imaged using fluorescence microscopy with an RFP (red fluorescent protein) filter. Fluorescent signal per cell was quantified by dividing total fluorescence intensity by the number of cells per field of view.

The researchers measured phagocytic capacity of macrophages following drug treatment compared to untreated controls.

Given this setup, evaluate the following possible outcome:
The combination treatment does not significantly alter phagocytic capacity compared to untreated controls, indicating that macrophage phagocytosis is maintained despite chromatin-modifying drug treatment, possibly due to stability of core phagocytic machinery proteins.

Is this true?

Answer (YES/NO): NO